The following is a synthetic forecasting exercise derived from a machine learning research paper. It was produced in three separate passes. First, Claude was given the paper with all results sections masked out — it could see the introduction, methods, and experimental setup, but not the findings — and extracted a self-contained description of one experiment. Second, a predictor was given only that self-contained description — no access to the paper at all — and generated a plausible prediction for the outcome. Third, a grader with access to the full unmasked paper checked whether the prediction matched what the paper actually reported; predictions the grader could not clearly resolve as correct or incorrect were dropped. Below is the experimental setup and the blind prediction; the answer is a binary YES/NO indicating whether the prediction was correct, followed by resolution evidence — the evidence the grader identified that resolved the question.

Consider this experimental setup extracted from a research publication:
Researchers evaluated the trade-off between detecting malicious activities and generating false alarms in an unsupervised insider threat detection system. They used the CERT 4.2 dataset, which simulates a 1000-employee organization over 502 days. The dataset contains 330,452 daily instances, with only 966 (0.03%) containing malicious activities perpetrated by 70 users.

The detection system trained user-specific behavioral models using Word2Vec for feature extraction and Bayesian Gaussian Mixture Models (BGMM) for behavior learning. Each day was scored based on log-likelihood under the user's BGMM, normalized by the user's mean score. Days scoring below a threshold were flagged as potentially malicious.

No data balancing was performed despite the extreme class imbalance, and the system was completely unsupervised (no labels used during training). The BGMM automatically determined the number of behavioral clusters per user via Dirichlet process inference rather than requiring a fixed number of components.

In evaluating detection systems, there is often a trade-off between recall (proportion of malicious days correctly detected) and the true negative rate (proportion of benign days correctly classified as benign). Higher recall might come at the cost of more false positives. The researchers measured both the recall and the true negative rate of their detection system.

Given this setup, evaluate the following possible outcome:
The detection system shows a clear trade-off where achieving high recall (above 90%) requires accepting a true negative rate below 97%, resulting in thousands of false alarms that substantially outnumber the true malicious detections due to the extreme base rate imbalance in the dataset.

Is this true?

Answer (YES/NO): NO